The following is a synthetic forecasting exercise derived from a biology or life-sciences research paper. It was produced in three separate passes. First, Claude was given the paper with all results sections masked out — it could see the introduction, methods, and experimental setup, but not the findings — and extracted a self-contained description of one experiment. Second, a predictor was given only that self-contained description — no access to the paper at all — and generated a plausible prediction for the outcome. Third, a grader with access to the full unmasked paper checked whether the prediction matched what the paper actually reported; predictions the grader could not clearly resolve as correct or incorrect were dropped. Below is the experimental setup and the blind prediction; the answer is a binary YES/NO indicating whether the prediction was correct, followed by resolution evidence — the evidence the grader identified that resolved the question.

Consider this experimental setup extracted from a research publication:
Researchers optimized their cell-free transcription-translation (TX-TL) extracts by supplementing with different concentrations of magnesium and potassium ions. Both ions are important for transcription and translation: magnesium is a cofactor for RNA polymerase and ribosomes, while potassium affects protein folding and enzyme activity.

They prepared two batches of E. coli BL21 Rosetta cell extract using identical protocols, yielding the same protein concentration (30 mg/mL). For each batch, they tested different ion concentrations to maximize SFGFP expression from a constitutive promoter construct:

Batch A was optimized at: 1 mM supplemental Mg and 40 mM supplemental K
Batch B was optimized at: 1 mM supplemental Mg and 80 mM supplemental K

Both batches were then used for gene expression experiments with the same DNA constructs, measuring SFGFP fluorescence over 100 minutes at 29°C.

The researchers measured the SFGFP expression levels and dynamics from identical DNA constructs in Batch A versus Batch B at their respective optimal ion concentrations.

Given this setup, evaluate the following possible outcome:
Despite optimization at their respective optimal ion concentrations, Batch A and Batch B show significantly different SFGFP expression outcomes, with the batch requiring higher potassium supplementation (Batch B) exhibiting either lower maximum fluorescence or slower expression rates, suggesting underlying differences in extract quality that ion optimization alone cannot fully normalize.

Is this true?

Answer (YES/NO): NO